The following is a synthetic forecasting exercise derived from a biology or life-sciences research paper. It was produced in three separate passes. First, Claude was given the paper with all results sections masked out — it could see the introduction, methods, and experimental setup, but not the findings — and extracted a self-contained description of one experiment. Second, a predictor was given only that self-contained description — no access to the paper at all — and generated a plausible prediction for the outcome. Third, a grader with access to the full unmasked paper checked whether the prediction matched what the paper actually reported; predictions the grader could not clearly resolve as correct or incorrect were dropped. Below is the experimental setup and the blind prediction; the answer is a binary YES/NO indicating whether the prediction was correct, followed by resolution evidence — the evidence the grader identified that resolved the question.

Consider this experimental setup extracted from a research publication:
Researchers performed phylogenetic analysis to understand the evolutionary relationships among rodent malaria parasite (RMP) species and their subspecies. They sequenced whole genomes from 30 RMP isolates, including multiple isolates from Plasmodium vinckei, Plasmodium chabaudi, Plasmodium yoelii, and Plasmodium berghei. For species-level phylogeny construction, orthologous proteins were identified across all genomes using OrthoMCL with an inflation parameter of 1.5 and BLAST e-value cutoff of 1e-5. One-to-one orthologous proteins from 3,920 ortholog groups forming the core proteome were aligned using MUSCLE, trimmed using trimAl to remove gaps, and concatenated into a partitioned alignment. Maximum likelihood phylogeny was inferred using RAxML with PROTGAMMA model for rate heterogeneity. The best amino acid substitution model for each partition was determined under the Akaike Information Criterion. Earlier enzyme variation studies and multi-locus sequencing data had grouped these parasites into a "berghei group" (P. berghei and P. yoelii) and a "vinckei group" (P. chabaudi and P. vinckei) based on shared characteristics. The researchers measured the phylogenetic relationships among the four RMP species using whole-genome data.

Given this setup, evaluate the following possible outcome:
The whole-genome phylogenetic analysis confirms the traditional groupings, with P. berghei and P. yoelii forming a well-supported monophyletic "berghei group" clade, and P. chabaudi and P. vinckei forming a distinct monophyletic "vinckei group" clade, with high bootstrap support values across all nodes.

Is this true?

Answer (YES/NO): YES